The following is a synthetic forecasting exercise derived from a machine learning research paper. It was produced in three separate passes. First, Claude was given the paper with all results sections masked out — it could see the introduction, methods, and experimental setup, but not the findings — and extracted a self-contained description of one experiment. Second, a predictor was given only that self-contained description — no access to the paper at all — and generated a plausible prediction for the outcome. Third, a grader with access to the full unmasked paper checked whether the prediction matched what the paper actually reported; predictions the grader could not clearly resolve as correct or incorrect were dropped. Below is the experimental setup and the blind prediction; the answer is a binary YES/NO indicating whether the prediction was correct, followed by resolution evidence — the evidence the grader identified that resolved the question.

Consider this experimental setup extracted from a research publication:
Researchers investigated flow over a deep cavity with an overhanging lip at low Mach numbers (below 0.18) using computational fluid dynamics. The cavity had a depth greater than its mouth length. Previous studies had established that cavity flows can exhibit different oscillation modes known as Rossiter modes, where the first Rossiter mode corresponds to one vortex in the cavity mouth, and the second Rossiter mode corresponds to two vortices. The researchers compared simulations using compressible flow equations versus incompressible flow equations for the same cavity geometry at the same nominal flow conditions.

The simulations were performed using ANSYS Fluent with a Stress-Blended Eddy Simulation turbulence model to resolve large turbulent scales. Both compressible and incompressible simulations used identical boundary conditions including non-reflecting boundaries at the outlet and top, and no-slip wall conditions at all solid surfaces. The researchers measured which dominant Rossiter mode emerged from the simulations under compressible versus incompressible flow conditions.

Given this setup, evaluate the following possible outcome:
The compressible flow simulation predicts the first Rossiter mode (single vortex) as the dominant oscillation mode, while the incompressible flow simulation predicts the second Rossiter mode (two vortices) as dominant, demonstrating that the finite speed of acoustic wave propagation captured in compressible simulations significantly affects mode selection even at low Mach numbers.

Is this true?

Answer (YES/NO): YES